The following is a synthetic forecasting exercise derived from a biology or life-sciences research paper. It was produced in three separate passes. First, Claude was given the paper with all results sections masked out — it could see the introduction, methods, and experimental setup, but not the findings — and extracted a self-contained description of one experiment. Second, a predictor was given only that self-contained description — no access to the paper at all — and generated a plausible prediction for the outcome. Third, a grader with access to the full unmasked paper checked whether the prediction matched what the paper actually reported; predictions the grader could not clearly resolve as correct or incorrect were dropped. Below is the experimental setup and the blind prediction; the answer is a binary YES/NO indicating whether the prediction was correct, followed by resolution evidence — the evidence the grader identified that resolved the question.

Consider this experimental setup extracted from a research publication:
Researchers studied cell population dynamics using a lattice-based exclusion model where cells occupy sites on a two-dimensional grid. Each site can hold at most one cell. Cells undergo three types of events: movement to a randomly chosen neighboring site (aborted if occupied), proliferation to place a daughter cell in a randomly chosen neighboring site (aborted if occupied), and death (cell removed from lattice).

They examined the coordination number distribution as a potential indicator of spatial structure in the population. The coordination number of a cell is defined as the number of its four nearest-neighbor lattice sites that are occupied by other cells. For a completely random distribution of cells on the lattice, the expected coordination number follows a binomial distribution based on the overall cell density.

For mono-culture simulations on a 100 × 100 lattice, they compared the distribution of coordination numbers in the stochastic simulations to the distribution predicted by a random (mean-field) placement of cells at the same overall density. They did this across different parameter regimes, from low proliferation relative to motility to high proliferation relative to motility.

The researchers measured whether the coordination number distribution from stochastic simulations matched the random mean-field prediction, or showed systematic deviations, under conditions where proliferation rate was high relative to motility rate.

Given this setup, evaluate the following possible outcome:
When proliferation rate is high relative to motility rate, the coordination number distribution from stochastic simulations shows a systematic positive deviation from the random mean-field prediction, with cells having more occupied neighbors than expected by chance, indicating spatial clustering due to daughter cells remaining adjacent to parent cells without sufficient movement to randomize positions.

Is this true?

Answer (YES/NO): YES